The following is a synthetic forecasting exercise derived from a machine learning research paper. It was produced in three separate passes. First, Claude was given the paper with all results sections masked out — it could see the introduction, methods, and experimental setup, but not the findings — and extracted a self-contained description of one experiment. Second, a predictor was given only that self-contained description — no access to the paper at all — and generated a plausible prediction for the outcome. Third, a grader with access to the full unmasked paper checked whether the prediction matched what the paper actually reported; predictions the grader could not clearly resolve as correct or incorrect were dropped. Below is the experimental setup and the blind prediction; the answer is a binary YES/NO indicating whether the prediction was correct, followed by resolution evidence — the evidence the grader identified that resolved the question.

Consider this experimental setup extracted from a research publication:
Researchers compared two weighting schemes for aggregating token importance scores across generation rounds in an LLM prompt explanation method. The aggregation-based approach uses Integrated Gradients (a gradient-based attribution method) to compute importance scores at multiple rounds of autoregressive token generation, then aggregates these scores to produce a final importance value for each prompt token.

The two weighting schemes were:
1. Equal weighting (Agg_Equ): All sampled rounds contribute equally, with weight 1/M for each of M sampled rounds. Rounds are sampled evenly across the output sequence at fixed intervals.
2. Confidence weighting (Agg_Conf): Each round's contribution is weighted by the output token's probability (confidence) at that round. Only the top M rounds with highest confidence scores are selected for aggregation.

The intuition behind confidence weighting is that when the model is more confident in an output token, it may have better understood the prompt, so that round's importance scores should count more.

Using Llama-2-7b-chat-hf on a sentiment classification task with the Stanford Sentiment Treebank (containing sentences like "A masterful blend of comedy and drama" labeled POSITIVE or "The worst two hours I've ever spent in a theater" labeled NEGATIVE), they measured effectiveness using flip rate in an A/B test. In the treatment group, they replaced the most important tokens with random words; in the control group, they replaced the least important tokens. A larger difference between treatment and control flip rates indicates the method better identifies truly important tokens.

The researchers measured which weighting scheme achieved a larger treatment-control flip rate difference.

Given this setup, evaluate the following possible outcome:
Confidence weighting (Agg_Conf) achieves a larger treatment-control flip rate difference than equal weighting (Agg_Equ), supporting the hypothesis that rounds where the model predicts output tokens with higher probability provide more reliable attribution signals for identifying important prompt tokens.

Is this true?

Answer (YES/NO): YES